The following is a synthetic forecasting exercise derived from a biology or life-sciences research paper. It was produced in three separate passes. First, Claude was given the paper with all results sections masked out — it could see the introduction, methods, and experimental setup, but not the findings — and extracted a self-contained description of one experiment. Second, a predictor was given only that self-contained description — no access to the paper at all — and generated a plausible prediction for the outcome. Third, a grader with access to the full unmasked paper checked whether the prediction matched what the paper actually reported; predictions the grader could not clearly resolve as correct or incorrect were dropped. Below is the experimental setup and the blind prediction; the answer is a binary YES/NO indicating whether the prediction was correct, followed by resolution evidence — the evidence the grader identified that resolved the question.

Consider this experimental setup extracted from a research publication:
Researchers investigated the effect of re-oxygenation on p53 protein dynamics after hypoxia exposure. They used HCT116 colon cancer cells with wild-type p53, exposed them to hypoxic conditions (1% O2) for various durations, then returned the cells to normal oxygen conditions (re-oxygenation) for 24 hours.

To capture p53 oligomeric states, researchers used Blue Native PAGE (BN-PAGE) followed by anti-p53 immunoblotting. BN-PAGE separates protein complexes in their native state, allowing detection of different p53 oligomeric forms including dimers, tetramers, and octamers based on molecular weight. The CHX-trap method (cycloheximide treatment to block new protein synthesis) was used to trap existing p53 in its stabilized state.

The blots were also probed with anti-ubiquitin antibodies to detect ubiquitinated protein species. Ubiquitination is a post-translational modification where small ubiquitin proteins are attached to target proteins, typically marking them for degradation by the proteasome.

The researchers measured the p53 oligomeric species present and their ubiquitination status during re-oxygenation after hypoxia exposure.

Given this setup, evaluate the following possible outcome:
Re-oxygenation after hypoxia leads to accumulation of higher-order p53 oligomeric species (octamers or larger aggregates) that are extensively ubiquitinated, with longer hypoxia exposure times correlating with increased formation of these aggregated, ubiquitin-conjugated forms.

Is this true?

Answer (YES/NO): NO